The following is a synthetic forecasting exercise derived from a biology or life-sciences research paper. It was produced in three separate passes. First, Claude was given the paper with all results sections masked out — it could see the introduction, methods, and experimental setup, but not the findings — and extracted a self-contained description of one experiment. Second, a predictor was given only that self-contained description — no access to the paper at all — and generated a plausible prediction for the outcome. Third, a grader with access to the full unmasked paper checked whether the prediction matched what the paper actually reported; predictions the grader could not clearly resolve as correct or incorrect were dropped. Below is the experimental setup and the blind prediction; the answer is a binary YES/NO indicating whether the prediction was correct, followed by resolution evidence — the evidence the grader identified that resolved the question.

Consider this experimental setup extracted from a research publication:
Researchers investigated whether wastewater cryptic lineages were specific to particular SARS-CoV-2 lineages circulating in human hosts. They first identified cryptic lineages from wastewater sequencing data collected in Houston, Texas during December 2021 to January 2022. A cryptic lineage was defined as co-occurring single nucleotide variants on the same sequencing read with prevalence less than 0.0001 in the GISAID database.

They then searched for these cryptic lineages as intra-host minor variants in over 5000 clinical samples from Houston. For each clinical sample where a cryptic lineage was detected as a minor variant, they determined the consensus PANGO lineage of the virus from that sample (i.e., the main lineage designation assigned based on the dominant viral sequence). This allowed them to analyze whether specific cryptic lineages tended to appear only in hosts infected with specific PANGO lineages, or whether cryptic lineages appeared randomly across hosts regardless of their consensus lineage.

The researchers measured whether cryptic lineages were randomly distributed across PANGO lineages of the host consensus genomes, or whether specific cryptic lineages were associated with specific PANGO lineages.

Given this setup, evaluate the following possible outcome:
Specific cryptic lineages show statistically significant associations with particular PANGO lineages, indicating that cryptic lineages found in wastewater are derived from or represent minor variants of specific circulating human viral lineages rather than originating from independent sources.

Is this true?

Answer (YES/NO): YES